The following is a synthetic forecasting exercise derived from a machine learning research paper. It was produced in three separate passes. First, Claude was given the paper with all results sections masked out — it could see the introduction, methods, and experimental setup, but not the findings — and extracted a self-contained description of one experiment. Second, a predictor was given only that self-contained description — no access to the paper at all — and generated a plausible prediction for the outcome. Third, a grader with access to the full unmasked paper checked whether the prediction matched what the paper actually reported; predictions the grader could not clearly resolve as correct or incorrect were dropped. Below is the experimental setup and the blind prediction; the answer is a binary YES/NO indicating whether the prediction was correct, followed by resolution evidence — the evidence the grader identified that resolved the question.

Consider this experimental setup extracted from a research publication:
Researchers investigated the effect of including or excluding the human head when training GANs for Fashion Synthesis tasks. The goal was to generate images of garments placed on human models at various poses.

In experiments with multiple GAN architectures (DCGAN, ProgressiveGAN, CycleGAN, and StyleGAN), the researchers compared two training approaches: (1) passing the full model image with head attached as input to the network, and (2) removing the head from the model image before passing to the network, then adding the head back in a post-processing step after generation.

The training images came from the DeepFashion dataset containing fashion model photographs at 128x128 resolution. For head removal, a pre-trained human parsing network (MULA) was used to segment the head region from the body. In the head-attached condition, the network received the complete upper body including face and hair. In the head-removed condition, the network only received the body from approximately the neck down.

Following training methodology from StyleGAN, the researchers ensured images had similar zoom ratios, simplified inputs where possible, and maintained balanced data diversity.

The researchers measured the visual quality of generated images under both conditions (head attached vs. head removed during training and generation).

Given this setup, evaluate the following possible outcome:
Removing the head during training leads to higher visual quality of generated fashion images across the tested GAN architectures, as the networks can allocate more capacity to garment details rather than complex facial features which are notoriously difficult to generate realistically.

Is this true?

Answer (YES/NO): YES